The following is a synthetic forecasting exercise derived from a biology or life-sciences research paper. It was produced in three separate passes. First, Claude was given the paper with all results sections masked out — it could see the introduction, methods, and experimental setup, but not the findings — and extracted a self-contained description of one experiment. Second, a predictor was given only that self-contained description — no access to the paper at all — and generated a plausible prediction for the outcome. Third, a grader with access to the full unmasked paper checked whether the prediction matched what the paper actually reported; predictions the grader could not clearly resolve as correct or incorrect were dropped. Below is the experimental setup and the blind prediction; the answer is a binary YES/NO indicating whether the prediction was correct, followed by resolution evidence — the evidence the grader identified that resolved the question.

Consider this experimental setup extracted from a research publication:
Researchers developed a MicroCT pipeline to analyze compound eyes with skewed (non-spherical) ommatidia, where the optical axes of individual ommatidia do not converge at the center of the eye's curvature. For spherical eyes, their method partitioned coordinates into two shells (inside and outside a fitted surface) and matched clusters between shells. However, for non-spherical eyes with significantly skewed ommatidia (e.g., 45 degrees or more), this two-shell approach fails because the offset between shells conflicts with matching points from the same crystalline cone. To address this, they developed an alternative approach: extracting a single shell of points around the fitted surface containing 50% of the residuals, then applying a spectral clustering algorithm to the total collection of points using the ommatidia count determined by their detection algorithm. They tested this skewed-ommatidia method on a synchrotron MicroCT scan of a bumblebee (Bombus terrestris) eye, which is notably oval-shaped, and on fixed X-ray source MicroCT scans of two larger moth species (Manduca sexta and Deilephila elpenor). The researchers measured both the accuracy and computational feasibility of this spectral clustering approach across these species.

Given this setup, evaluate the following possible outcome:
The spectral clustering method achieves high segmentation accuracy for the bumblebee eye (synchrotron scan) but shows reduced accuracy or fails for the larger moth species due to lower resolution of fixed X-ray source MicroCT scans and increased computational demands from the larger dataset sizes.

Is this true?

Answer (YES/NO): NO